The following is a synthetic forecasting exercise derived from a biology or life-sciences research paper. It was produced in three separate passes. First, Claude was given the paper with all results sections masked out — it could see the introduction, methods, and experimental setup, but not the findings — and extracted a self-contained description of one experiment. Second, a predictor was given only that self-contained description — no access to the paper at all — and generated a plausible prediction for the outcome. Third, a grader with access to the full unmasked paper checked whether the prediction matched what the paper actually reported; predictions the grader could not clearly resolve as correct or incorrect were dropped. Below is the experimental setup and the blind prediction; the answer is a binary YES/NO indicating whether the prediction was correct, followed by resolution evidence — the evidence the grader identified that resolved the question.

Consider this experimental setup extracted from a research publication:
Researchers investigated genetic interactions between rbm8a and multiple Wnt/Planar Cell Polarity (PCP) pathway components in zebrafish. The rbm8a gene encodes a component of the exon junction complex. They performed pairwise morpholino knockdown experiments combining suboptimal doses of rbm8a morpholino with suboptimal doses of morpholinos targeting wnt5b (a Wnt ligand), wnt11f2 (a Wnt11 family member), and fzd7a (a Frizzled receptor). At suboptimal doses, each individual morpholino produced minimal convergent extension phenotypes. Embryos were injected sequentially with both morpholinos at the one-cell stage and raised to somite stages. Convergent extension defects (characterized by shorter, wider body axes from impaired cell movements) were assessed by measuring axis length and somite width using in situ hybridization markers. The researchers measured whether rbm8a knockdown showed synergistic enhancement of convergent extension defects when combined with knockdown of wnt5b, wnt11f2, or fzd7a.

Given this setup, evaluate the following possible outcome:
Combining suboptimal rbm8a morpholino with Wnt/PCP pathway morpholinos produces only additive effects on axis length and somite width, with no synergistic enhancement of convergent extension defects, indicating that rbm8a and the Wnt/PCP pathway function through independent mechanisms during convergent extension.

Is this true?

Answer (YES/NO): NO